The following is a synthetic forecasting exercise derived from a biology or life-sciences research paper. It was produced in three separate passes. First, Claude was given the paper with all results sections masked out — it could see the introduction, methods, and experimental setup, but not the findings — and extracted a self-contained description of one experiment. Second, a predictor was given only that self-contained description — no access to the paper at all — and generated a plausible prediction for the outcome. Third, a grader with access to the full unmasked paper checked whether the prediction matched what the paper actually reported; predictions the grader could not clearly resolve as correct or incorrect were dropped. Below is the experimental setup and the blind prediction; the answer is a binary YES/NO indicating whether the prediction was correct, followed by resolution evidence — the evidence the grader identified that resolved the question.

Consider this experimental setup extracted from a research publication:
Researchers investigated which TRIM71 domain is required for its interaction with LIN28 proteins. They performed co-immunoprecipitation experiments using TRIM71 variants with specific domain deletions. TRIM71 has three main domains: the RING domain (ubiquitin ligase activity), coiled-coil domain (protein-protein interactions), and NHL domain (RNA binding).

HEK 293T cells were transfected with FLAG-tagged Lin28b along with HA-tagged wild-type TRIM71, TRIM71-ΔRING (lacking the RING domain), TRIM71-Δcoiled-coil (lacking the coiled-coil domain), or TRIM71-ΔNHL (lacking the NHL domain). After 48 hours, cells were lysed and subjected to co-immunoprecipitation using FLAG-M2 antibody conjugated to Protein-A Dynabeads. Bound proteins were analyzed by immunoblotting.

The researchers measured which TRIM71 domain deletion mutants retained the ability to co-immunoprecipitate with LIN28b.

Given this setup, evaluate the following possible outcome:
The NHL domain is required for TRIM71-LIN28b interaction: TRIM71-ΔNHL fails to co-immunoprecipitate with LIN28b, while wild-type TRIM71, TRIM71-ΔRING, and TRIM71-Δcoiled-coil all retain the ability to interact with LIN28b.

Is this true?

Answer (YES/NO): NO